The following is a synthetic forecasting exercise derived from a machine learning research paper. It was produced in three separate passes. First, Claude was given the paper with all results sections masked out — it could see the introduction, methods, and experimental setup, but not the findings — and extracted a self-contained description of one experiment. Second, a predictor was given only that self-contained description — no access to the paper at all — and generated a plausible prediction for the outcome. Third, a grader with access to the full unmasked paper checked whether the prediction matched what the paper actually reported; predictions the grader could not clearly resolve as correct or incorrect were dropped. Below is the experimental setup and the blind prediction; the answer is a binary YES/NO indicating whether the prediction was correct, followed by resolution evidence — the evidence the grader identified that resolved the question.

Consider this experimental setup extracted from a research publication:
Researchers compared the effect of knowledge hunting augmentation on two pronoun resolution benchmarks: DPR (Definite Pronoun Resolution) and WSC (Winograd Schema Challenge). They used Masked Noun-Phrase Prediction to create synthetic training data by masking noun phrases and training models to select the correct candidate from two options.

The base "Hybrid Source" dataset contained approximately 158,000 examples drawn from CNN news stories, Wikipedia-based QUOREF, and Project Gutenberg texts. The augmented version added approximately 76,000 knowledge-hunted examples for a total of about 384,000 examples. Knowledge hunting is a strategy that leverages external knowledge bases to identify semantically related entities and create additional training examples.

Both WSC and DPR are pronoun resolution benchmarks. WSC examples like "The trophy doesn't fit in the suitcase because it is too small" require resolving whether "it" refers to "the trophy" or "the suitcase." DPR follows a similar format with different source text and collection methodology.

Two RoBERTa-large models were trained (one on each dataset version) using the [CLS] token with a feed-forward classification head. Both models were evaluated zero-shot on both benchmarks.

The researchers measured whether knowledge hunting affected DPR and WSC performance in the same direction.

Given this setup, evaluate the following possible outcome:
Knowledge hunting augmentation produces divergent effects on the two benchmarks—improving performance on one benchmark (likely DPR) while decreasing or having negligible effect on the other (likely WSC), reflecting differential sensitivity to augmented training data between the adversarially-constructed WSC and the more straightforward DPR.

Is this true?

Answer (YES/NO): YES